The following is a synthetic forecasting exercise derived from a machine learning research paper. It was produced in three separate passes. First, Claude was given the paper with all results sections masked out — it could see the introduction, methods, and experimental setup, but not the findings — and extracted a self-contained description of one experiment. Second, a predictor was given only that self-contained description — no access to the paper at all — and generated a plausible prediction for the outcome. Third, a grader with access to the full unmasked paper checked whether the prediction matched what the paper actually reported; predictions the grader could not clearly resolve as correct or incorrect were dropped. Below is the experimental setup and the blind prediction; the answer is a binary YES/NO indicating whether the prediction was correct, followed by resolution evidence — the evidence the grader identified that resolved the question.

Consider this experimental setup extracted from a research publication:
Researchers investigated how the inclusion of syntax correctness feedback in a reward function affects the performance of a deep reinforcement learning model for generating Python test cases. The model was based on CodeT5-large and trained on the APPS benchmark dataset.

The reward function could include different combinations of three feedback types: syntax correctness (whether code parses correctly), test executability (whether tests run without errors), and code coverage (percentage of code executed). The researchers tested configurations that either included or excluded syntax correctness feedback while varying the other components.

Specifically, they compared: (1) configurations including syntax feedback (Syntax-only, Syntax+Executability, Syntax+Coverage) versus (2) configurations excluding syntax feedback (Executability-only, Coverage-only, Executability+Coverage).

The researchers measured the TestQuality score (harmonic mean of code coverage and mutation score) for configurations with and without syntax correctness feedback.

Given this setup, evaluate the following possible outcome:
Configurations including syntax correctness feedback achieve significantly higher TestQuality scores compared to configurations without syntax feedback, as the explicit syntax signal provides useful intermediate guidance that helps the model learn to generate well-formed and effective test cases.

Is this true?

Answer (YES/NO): YES